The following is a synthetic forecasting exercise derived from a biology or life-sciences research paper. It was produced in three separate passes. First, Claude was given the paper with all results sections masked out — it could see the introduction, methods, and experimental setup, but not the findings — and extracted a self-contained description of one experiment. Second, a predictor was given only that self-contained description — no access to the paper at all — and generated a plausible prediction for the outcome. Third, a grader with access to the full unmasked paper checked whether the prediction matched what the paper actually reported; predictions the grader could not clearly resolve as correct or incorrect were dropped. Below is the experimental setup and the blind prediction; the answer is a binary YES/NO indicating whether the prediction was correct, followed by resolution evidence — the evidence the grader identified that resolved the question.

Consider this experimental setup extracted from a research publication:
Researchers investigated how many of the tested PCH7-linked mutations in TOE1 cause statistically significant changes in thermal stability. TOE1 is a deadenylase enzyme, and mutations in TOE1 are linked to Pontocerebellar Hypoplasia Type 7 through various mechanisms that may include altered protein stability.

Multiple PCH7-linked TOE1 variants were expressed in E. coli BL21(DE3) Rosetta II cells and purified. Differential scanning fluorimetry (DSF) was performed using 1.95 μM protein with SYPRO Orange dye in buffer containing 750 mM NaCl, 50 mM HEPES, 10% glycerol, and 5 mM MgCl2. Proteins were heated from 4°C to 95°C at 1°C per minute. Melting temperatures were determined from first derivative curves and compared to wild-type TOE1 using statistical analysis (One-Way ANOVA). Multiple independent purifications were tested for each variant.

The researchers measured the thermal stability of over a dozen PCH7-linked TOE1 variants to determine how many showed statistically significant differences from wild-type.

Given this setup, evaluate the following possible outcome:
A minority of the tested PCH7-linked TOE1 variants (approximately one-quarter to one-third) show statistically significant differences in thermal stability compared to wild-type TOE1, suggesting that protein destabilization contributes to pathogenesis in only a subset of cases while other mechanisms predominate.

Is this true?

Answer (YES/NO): NO